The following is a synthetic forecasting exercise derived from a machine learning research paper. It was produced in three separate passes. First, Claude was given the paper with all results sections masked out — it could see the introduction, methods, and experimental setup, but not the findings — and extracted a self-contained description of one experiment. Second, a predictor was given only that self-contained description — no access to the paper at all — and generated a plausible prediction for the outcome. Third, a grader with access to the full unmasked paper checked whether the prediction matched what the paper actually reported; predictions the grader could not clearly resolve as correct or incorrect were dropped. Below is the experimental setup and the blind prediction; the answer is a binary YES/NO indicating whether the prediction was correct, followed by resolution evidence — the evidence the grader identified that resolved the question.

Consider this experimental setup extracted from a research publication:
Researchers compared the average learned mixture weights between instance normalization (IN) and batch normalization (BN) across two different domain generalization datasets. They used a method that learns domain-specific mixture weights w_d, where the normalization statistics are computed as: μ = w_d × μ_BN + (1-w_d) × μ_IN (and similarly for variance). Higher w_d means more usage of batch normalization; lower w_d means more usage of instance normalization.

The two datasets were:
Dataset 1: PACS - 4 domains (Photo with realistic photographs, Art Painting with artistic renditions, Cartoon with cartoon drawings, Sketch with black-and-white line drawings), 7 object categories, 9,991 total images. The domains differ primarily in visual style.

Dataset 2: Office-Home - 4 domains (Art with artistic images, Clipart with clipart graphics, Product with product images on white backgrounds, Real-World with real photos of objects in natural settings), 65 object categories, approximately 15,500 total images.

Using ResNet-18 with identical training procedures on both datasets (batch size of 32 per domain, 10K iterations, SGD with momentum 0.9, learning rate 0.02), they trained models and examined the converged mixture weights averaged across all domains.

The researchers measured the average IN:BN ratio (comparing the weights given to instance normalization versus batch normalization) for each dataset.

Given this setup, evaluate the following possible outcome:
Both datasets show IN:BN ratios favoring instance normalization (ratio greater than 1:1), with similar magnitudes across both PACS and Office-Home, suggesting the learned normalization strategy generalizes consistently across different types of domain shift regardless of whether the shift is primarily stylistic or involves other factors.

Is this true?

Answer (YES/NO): NO